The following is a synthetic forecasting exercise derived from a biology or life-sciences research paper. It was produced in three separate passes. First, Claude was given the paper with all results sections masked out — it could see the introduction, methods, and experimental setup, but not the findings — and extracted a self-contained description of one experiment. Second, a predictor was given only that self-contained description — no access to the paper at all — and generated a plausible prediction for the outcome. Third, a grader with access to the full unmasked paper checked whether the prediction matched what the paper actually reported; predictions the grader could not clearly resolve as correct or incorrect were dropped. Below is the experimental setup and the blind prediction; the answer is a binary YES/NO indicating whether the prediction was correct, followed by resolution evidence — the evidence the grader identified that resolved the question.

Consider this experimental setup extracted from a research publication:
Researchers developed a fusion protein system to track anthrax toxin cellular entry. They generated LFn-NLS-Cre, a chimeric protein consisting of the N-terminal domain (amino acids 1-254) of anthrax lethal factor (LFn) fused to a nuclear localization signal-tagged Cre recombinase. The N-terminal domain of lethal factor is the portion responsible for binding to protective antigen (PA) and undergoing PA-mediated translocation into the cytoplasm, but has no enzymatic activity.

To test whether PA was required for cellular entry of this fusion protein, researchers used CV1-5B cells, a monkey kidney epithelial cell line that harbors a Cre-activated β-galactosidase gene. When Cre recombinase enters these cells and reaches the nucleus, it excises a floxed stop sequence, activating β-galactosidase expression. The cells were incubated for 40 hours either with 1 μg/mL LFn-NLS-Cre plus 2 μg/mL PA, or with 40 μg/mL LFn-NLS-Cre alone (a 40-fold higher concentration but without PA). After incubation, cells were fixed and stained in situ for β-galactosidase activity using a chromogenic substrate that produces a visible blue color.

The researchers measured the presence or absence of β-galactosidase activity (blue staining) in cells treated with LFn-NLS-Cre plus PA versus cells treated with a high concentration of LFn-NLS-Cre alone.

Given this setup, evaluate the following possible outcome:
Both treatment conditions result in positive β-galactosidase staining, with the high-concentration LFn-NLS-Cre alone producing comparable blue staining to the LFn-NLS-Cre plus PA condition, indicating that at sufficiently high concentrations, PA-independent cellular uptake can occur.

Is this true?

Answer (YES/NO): NO